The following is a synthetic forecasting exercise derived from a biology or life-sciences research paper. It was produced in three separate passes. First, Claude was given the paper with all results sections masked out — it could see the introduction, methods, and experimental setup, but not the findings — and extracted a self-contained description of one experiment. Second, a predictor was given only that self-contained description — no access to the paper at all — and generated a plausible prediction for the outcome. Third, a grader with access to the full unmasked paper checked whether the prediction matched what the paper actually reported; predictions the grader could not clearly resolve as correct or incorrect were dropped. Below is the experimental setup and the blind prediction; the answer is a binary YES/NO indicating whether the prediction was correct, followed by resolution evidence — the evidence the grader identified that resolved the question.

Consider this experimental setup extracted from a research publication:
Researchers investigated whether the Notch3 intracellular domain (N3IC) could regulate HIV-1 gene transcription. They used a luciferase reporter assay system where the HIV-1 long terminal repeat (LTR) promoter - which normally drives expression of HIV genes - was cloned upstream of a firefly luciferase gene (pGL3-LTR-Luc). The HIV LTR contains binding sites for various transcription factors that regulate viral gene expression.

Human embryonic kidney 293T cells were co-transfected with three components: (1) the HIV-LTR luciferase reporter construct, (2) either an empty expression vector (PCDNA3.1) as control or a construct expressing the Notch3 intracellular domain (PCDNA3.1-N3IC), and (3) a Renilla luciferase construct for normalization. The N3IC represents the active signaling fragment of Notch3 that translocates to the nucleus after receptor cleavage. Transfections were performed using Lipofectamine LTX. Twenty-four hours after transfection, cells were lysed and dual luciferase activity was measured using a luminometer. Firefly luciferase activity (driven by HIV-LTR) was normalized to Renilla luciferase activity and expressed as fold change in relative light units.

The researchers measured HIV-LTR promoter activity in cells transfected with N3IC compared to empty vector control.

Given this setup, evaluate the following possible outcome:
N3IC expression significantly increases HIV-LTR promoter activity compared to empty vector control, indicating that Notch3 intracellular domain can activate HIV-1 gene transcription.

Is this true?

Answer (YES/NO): YES